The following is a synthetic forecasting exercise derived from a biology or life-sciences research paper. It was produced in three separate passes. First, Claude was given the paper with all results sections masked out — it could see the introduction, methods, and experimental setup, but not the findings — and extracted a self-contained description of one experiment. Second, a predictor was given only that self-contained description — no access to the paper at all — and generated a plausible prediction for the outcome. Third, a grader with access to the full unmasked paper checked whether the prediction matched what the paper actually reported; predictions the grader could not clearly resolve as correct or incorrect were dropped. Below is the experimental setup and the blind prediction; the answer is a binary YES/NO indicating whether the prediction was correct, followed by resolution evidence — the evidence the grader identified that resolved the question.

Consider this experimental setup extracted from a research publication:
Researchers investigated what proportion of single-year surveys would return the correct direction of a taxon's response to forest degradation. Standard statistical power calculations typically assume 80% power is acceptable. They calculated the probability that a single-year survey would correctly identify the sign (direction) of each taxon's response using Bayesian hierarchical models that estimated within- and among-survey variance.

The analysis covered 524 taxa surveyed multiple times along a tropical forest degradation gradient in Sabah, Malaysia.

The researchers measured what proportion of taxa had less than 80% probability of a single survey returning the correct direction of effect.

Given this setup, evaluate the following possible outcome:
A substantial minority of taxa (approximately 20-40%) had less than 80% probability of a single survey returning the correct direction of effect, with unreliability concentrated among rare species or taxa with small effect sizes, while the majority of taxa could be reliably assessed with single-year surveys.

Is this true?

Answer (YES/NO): NO